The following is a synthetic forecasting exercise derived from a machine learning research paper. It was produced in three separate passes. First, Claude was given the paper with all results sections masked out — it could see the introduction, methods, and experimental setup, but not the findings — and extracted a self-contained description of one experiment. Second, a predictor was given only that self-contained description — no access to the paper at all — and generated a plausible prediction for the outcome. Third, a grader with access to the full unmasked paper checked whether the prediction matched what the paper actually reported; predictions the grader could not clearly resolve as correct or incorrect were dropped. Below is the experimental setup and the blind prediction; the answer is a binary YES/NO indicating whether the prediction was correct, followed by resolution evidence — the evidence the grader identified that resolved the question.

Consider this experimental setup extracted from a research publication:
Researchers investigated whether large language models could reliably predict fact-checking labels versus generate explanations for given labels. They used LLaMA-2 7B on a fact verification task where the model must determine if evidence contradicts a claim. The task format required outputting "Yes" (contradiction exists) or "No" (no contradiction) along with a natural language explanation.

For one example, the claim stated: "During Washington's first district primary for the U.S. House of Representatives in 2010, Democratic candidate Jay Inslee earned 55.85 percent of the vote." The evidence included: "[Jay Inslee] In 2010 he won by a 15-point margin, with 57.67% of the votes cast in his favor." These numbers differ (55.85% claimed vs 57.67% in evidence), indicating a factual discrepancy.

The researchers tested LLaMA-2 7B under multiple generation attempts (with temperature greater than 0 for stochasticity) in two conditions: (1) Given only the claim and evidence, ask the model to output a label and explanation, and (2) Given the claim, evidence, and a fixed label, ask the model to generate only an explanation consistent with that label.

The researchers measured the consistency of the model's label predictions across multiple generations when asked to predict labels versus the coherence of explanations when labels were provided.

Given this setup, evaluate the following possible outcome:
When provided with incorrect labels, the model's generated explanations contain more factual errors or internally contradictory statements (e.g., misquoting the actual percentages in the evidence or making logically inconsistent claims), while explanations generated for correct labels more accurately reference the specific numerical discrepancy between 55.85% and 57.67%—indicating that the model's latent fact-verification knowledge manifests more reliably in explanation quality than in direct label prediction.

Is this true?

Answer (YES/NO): NO